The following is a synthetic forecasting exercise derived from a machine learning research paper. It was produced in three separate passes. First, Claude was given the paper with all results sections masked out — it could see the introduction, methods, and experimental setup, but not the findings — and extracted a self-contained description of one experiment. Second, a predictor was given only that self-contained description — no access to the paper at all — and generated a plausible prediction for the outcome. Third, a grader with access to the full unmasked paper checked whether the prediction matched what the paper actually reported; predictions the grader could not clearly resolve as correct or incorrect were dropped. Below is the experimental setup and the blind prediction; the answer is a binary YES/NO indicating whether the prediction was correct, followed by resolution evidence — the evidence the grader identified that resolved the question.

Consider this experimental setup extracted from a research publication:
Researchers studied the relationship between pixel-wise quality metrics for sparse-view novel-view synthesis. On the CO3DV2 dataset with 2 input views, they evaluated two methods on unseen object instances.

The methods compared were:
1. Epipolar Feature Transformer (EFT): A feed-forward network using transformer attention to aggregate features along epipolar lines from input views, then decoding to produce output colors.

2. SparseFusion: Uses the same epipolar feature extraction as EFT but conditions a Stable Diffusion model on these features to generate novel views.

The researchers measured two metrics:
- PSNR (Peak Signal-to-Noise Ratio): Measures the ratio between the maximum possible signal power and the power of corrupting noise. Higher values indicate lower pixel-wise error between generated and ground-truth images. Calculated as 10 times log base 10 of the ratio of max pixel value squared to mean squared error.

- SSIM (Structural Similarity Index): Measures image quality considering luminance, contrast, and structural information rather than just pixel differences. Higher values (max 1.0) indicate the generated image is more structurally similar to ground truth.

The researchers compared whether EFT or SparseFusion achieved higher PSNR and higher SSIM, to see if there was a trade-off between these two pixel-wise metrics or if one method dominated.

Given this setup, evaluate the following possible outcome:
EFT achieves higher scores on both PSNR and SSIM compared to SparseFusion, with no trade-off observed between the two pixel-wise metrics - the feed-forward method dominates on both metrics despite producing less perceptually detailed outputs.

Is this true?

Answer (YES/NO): NO